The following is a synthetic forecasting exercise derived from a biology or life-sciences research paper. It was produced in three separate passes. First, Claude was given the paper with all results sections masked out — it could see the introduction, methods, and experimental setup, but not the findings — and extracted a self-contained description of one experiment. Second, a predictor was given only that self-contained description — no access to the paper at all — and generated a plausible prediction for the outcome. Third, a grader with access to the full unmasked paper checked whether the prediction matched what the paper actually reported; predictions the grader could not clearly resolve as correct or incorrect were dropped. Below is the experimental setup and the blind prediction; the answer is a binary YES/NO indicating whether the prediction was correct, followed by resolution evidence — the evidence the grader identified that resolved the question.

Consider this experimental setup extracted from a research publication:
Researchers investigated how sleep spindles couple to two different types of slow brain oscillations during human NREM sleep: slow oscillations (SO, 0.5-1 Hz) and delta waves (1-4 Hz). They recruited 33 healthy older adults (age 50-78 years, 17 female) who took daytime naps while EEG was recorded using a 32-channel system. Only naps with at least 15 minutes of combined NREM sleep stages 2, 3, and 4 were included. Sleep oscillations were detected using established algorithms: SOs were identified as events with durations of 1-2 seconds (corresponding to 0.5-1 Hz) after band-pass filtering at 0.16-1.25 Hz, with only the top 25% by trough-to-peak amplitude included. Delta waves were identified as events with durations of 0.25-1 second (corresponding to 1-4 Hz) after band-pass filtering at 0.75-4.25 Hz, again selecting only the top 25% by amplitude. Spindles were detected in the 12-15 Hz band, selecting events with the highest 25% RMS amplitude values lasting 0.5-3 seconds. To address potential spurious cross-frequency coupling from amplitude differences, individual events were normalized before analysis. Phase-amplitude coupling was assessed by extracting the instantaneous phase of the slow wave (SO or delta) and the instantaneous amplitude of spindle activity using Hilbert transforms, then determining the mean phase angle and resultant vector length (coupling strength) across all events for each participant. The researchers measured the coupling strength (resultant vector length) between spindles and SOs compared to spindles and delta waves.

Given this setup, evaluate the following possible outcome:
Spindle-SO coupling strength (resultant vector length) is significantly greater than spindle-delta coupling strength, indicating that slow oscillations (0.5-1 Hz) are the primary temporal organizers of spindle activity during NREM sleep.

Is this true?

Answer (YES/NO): YES